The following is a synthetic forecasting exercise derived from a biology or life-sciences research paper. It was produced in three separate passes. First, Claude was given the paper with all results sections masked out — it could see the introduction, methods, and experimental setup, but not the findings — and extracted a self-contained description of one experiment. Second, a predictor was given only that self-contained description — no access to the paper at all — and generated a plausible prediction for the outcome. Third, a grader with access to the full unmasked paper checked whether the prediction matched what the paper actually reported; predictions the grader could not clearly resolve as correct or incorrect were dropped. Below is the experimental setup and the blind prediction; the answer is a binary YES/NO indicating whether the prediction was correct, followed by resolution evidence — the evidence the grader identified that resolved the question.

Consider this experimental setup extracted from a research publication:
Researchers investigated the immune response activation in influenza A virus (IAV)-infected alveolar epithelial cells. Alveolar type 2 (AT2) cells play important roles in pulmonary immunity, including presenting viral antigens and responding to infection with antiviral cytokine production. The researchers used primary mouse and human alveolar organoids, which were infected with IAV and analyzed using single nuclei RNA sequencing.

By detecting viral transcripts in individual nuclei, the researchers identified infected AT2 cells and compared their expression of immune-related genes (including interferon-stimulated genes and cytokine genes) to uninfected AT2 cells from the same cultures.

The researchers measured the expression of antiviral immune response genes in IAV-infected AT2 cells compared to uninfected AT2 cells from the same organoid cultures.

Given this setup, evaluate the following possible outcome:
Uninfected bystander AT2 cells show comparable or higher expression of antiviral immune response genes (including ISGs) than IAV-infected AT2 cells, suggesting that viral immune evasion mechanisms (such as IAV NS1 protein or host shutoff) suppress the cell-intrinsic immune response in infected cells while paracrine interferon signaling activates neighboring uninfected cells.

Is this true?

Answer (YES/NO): NO